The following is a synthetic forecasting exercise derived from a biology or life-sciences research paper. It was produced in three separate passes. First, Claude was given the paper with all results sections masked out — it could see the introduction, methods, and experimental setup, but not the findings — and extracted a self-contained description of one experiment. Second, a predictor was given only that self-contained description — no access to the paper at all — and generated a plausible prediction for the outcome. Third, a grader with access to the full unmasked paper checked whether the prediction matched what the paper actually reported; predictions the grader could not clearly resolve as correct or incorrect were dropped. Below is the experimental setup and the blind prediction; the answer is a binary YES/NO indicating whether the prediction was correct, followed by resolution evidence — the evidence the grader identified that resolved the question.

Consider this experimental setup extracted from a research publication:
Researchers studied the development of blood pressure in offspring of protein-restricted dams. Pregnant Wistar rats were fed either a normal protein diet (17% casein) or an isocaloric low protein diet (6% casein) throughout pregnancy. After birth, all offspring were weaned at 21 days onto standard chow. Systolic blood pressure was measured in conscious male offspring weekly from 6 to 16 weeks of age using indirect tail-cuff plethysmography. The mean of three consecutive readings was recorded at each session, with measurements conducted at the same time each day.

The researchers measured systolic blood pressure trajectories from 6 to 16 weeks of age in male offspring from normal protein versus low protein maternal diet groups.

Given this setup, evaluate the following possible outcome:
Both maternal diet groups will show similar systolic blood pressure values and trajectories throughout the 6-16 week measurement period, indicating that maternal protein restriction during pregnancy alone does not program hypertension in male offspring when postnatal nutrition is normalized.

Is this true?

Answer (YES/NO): NO